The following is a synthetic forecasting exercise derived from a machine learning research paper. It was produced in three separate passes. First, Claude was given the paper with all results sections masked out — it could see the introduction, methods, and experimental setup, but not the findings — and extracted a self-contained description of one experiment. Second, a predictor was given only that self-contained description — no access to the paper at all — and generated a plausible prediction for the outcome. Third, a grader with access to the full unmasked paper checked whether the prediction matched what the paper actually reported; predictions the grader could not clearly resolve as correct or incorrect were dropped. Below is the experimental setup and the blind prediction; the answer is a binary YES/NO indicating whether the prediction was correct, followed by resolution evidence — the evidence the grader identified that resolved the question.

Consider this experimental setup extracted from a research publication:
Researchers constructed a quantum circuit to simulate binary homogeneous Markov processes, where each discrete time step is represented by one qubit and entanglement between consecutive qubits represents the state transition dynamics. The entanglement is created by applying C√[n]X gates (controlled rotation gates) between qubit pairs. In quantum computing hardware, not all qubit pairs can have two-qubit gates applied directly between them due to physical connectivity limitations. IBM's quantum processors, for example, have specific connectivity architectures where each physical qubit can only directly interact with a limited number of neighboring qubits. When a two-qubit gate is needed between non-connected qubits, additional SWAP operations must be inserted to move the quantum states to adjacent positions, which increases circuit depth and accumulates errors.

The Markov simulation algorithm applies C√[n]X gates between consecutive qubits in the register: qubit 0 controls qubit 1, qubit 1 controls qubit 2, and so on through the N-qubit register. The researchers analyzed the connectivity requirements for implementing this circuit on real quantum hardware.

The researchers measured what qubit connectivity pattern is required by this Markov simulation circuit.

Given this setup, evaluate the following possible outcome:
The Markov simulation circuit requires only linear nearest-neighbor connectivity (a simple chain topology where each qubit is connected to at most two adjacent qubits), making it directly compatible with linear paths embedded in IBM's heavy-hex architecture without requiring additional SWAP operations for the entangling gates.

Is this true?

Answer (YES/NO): NO